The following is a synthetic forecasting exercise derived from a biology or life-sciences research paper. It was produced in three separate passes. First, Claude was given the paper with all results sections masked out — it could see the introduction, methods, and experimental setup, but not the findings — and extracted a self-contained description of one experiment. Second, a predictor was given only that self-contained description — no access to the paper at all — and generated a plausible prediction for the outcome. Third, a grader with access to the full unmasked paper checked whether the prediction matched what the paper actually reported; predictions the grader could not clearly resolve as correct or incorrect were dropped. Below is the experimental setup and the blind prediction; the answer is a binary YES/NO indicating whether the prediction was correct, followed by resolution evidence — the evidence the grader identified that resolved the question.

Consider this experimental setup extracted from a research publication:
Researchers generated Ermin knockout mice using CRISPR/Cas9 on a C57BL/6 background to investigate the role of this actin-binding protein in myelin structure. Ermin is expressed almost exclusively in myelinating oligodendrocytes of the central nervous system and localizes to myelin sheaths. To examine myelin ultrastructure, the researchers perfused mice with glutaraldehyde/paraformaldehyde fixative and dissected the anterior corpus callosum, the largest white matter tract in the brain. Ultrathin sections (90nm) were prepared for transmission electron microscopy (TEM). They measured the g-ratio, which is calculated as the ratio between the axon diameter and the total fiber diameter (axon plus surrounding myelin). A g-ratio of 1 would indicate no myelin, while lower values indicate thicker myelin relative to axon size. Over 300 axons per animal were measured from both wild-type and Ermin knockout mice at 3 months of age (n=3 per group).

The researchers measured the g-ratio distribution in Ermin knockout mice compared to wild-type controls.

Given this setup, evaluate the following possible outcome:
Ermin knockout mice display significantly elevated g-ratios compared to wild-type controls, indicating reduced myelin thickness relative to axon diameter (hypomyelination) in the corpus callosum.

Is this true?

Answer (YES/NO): NO